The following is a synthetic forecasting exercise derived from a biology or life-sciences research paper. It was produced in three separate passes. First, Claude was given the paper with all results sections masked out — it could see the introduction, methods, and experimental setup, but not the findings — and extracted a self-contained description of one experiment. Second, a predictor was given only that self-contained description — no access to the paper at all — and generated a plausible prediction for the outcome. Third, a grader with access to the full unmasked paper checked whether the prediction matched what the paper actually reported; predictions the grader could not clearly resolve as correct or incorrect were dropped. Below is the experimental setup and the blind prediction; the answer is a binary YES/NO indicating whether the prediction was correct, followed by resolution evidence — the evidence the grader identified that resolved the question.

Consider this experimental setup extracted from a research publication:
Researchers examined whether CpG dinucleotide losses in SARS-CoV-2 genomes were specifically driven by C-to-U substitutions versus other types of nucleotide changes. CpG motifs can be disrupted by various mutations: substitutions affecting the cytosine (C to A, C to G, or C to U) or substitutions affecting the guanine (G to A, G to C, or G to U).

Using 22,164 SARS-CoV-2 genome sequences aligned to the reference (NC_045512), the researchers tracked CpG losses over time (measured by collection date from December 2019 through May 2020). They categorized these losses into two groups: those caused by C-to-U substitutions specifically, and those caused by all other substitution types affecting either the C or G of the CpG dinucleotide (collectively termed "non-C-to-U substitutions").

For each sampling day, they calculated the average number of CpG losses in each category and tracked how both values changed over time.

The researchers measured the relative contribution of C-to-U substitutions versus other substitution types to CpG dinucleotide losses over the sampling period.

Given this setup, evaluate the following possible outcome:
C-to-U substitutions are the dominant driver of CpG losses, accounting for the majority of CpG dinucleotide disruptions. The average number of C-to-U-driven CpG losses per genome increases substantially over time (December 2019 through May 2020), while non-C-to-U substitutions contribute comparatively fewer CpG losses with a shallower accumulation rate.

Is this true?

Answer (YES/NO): YES